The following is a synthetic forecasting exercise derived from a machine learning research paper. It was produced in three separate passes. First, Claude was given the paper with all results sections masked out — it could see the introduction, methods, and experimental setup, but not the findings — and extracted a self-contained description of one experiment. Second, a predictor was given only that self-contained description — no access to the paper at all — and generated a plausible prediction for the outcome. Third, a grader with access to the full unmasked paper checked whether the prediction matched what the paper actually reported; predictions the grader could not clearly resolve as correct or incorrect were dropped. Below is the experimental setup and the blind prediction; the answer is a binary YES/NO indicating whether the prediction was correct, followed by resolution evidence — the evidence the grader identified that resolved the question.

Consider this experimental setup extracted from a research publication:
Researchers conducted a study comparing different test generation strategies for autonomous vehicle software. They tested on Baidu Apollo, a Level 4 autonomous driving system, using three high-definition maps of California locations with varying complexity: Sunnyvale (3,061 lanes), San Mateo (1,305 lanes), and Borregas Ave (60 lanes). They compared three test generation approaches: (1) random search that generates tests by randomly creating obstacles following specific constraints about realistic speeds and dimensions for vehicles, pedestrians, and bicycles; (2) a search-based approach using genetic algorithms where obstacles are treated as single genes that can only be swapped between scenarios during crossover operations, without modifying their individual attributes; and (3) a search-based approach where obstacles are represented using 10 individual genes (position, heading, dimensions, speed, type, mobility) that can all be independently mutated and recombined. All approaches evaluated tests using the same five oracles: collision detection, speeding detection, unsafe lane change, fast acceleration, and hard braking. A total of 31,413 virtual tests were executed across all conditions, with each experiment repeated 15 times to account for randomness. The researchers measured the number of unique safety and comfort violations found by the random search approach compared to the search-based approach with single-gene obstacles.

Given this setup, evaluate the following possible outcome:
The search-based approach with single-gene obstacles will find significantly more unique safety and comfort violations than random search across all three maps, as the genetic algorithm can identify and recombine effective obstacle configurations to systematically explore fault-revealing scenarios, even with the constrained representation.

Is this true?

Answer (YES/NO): NO